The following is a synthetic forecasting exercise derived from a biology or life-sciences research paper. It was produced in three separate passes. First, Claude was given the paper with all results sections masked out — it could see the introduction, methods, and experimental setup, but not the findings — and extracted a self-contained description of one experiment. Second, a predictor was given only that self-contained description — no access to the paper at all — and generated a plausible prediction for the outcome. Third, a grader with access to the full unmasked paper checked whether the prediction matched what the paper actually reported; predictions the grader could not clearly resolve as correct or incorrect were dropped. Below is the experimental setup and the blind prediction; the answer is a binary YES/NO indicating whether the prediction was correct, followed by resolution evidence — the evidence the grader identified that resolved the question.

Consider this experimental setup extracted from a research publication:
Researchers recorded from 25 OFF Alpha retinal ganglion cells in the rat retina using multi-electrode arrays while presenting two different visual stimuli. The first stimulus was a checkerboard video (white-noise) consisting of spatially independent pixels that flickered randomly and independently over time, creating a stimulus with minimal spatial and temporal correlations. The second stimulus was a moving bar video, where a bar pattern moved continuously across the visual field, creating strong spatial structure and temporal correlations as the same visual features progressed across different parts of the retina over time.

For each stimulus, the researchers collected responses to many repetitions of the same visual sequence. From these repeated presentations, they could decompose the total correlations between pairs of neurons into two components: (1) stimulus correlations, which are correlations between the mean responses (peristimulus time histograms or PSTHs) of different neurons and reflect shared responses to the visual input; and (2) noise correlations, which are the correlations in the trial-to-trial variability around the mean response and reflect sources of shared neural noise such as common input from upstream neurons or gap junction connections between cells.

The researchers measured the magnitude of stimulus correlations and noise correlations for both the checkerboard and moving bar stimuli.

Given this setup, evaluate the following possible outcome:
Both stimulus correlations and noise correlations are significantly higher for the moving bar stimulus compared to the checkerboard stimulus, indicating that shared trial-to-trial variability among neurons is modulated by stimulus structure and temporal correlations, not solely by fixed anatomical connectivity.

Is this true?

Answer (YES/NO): NO